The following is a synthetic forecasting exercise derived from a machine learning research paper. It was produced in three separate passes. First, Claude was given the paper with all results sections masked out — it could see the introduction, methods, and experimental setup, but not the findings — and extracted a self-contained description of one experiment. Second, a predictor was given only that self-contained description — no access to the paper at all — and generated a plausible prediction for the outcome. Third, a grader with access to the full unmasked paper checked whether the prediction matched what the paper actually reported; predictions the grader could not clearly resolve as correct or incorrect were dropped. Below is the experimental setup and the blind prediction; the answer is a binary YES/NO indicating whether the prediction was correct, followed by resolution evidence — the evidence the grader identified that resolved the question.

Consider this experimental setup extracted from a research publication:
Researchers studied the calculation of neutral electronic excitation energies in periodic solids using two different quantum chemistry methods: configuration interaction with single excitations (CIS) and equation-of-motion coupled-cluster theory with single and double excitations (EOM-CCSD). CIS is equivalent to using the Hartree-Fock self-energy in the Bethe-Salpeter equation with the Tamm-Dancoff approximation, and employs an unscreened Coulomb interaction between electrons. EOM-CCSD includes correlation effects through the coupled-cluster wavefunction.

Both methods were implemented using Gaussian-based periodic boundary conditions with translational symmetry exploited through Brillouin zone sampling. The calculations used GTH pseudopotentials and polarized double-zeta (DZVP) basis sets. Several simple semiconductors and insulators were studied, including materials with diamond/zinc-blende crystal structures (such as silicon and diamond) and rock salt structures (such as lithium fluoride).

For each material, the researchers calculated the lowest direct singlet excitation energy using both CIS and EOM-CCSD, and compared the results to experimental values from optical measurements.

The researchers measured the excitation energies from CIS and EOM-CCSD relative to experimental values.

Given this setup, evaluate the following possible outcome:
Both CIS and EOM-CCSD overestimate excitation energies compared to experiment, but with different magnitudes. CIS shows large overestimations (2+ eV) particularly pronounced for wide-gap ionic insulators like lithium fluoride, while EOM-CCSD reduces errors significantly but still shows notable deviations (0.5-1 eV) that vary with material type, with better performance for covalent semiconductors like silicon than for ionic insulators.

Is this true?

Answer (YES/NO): NO